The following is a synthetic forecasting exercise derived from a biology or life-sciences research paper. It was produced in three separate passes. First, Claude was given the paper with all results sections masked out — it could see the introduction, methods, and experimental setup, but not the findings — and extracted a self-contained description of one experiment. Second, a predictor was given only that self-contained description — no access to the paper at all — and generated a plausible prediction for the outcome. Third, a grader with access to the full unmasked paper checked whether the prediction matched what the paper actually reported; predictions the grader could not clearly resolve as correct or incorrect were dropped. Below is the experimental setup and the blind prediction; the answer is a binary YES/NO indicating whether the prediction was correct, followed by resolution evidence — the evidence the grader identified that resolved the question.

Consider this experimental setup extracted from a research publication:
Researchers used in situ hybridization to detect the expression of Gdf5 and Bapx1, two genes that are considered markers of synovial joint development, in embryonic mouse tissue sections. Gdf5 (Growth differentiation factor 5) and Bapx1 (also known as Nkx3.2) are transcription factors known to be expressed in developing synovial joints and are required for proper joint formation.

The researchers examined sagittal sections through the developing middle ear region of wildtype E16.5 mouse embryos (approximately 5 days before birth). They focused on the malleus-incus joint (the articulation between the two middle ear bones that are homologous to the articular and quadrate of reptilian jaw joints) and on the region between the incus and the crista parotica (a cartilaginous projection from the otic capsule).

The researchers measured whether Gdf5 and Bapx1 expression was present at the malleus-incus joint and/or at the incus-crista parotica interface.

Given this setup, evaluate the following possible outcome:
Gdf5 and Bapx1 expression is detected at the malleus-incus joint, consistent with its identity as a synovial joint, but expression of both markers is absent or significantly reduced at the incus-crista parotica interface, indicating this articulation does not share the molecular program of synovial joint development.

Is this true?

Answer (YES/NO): NO